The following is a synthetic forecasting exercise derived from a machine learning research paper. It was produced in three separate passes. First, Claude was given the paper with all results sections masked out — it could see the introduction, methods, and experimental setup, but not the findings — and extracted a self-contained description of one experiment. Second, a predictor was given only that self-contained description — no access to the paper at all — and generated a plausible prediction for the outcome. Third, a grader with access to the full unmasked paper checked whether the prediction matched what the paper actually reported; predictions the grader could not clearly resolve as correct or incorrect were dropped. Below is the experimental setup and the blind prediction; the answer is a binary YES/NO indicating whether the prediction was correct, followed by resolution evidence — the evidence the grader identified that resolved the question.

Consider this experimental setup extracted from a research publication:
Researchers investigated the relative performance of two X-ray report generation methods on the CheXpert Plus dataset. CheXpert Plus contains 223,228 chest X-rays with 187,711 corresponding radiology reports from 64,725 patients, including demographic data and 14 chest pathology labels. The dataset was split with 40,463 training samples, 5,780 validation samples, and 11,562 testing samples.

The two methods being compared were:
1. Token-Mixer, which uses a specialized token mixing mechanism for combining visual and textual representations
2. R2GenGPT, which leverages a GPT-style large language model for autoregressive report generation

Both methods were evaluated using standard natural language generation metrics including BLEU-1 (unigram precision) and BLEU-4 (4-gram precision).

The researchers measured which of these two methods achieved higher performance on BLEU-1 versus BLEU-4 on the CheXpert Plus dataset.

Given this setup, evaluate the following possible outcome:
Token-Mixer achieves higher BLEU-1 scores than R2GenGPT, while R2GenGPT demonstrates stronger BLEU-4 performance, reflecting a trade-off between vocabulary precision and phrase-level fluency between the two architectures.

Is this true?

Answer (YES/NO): YES